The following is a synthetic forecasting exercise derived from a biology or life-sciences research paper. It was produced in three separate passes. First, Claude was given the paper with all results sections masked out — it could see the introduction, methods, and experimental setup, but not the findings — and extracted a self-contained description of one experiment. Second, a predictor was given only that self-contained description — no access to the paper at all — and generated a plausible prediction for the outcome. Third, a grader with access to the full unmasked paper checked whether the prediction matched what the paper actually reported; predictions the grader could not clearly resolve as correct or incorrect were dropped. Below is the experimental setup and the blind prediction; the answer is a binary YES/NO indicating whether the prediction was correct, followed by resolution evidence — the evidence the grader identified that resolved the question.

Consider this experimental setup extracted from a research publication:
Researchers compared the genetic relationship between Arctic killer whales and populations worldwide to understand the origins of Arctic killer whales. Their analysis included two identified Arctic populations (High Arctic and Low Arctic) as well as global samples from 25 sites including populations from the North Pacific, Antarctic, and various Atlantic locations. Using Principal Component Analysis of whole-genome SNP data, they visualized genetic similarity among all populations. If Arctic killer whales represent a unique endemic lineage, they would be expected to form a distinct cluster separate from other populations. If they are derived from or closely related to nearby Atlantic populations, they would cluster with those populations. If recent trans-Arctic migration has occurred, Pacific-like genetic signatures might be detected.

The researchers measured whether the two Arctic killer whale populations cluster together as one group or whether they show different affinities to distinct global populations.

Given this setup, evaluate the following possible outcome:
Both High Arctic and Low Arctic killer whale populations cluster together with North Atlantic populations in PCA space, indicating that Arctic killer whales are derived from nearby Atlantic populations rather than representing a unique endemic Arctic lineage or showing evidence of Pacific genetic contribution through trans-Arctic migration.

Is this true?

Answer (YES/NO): NO